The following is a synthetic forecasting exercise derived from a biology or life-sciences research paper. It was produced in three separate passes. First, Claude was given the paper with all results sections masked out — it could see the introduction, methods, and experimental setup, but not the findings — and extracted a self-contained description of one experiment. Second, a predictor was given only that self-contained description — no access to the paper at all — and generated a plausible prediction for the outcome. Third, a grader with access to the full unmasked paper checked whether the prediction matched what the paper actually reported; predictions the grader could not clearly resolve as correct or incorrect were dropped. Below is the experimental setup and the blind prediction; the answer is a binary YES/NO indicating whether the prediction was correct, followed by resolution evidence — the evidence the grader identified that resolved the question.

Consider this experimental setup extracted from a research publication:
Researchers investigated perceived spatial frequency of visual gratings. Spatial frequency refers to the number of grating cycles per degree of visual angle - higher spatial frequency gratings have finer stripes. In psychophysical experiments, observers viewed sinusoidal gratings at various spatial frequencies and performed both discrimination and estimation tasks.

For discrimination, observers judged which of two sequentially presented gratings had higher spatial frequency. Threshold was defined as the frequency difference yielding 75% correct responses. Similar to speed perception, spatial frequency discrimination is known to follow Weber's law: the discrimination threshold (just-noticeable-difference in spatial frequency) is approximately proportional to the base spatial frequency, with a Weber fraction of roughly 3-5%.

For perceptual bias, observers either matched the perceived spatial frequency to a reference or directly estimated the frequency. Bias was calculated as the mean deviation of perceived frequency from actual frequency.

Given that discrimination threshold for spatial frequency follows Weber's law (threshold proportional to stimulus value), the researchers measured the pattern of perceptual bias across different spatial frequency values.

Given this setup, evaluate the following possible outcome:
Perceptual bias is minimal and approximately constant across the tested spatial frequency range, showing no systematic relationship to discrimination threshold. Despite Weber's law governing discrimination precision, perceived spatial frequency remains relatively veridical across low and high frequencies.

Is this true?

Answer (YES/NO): NO